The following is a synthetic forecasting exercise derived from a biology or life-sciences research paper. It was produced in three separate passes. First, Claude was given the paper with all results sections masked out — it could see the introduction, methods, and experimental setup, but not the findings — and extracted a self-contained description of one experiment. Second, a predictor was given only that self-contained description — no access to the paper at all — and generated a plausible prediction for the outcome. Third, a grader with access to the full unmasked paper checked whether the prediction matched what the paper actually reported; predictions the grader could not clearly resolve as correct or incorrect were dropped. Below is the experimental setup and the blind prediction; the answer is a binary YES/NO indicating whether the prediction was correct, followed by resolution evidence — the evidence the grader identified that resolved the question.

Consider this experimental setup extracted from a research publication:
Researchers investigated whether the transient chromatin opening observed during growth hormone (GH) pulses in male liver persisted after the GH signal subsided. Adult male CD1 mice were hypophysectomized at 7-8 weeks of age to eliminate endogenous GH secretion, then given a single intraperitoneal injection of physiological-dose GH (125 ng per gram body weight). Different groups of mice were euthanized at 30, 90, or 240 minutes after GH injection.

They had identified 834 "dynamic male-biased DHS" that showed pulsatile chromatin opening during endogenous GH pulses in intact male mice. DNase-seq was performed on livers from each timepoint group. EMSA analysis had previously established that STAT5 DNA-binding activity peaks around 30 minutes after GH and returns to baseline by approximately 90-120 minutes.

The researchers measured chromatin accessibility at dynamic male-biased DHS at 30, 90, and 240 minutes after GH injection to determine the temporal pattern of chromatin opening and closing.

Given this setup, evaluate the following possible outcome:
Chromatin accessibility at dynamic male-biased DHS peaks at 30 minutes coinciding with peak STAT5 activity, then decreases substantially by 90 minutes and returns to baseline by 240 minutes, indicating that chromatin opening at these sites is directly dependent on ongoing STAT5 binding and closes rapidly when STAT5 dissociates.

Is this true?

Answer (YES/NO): NO